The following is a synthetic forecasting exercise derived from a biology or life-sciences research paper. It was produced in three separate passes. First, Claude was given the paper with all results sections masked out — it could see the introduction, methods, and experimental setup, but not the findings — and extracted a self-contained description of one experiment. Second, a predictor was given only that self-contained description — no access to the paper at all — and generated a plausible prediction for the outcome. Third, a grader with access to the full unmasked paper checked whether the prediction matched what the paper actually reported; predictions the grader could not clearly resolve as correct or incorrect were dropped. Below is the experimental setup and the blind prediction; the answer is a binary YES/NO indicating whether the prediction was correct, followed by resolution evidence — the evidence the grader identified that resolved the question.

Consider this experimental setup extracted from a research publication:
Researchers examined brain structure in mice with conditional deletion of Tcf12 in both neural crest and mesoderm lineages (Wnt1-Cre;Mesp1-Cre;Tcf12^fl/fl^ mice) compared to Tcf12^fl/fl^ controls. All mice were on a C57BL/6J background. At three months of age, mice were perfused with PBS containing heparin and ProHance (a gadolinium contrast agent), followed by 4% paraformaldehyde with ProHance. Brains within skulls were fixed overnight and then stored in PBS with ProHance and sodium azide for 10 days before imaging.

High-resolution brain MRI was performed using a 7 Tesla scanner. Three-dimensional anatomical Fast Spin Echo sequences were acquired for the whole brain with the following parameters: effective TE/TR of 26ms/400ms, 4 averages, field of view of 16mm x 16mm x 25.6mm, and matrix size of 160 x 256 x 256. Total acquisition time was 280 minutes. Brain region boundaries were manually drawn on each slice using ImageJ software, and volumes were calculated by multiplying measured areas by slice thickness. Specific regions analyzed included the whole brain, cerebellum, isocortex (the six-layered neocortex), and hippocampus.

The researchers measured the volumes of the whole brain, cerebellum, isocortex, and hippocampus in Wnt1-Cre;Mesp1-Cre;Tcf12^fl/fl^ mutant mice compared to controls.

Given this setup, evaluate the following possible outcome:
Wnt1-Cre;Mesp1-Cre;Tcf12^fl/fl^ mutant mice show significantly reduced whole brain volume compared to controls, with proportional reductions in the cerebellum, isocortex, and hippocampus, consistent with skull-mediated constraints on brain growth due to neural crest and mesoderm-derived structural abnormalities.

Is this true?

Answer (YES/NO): NO